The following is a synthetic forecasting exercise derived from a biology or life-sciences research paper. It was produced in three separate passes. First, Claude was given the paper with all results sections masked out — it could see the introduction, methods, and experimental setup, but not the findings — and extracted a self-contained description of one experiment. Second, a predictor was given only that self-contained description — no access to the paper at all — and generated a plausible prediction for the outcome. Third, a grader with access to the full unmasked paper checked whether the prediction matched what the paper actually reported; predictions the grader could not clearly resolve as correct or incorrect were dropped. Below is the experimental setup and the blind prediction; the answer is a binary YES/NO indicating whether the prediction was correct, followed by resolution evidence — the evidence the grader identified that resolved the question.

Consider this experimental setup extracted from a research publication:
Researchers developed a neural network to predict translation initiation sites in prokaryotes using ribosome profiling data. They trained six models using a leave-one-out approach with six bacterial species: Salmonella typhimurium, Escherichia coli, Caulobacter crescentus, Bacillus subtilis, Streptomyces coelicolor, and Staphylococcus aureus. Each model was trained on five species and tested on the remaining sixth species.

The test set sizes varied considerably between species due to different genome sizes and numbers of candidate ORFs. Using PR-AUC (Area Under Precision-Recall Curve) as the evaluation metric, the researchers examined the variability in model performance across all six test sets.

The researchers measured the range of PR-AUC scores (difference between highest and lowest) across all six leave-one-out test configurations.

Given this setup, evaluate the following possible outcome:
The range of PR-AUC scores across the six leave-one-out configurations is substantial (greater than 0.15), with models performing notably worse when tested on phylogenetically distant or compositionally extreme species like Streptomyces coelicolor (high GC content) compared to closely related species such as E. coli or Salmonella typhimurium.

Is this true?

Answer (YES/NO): NO